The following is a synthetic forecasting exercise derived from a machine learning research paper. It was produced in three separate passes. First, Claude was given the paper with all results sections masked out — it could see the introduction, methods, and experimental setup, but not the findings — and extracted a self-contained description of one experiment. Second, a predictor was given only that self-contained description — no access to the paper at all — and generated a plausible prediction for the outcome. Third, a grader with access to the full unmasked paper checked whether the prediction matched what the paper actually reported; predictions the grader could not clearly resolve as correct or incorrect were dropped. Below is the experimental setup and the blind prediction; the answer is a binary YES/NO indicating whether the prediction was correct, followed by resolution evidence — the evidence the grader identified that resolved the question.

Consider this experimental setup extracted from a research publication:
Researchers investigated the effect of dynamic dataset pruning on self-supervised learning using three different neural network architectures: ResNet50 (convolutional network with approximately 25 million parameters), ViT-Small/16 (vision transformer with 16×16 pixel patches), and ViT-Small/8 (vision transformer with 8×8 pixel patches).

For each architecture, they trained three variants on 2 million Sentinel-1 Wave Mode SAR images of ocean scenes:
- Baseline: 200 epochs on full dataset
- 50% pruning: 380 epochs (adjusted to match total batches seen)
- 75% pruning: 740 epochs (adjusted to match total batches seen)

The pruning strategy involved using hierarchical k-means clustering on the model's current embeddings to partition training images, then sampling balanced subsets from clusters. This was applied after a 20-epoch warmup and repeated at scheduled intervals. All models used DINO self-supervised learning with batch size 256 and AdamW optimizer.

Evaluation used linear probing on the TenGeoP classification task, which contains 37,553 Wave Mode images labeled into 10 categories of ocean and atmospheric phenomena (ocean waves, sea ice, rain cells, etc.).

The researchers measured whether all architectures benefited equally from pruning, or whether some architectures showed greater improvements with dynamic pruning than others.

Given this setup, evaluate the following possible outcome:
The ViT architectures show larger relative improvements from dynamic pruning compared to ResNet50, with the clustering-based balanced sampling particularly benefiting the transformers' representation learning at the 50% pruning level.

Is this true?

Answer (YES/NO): NO